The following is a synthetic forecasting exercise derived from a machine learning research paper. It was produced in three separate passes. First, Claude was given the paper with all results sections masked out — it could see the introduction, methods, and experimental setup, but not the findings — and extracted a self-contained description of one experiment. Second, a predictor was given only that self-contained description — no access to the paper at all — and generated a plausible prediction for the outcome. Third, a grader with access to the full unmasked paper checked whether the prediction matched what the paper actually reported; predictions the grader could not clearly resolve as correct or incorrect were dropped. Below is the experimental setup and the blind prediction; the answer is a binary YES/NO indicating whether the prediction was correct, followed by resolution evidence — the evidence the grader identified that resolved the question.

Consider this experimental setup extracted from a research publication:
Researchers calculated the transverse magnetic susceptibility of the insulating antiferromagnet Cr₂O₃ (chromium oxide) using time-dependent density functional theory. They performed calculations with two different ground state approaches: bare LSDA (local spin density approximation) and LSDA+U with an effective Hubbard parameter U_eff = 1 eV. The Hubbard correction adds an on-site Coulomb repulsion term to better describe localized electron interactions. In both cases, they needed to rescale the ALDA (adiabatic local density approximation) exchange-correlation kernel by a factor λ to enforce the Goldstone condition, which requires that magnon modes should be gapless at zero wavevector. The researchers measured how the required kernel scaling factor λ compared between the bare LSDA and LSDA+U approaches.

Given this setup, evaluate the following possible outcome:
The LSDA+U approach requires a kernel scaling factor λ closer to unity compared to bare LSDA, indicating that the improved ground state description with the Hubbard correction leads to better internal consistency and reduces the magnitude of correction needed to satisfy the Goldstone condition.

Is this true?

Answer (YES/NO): NO